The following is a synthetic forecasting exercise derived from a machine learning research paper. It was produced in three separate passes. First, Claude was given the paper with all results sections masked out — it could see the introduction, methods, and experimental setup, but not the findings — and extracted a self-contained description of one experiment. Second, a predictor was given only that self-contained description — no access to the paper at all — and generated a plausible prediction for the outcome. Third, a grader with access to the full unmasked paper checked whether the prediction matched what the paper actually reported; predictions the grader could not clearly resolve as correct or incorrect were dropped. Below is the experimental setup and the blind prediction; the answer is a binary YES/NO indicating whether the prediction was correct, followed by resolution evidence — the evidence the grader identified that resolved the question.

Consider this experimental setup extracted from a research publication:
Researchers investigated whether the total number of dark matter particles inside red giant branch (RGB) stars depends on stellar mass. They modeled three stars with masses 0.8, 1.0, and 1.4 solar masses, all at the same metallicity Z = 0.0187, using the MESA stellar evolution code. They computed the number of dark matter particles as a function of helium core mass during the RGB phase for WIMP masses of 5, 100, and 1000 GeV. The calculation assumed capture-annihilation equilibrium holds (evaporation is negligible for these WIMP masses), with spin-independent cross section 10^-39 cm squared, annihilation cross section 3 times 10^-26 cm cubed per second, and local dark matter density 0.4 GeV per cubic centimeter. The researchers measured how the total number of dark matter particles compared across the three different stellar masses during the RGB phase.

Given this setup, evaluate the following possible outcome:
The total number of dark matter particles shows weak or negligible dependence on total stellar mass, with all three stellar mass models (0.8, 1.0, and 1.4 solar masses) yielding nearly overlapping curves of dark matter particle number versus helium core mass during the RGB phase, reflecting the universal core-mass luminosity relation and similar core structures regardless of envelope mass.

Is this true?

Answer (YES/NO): YES